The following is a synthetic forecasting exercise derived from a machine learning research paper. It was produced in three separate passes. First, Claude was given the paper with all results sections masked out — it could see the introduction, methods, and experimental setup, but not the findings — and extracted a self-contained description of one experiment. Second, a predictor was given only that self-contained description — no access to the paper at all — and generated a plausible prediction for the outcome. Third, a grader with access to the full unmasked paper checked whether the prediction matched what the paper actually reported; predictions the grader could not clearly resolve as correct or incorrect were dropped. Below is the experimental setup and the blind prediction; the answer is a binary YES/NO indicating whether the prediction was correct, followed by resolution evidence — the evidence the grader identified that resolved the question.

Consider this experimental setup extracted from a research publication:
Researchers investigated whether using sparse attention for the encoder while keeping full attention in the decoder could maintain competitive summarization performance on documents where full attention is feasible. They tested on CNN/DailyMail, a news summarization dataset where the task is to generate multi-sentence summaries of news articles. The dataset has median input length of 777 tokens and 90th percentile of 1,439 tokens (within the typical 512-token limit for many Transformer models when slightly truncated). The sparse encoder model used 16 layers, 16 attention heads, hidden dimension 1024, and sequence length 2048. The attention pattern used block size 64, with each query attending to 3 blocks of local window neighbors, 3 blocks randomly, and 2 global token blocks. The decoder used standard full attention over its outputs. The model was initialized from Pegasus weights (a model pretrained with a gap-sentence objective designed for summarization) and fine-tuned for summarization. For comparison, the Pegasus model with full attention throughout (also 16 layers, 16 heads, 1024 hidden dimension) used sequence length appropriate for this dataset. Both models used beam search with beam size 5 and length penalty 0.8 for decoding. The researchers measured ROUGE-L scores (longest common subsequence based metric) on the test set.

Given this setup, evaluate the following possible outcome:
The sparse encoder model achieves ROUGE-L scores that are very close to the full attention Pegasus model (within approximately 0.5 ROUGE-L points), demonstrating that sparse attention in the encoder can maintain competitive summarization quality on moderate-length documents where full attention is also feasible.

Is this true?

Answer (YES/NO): YES